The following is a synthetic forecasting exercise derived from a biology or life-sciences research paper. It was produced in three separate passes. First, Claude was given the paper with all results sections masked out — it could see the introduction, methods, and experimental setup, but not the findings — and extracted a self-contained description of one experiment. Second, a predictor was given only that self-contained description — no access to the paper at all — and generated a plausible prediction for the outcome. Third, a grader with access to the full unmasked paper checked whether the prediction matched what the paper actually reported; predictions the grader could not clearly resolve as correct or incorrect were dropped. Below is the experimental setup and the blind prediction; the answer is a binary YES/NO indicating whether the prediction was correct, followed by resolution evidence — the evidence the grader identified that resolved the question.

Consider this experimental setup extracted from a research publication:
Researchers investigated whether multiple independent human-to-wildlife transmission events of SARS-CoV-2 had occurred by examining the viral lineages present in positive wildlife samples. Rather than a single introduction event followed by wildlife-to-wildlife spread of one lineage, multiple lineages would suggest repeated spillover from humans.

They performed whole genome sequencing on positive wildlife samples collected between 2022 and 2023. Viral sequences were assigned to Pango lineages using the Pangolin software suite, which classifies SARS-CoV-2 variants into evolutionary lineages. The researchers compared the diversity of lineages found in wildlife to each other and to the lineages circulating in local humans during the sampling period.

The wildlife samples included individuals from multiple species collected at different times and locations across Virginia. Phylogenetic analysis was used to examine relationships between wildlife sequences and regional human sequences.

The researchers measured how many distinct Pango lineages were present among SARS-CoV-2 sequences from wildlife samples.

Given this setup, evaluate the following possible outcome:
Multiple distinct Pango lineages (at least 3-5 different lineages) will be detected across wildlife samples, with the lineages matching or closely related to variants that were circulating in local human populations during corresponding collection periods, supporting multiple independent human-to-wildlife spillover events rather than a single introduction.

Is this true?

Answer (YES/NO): YES